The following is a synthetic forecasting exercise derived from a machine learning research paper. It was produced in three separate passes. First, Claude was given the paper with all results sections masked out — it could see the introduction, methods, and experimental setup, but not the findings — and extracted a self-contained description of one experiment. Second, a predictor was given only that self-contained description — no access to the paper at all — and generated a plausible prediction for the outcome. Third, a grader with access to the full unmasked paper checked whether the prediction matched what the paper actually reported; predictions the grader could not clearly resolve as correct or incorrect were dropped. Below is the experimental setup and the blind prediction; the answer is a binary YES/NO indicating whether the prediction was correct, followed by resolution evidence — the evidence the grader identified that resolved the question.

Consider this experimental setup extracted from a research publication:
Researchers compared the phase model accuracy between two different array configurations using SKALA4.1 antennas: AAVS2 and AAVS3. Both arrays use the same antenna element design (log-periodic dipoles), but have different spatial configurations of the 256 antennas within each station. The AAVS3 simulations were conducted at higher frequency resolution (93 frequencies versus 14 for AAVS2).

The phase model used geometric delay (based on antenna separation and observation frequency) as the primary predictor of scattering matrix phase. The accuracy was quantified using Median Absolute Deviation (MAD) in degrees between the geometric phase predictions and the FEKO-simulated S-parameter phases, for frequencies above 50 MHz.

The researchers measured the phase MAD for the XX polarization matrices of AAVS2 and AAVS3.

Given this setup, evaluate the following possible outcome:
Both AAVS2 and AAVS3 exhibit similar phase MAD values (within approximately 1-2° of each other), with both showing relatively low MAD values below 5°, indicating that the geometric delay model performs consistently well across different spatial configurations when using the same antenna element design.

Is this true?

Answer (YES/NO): NO